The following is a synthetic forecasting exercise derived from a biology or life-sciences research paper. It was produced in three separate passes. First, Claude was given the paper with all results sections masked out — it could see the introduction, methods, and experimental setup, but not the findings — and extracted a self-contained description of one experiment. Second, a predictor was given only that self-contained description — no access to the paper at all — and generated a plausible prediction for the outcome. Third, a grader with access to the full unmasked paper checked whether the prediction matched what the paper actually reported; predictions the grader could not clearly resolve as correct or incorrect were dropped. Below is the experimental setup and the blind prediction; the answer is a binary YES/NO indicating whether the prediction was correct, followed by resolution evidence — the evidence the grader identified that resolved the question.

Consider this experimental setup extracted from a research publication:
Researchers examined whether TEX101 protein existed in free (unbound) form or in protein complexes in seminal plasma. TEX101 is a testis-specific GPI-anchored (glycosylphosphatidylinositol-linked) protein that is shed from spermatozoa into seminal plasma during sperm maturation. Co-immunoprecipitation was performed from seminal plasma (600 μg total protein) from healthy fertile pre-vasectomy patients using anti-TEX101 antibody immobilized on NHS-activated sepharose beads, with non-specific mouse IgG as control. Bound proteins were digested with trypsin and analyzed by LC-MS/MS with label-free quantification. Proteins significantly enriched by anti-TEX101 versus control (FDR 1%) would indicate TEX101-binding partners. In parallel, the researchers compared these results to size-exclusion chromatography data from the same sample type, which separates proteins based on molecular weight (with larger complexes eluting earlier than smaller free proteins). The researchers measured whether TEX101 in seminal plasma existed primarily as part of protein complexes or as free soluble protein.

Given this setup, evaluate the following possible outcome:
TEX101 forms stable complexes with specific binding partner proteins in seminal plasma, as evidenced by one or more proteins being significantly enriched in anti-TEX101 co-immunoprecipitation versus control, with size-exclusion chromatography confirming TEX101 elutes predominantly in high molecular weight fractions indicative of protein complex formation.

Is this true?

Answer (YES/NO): NO